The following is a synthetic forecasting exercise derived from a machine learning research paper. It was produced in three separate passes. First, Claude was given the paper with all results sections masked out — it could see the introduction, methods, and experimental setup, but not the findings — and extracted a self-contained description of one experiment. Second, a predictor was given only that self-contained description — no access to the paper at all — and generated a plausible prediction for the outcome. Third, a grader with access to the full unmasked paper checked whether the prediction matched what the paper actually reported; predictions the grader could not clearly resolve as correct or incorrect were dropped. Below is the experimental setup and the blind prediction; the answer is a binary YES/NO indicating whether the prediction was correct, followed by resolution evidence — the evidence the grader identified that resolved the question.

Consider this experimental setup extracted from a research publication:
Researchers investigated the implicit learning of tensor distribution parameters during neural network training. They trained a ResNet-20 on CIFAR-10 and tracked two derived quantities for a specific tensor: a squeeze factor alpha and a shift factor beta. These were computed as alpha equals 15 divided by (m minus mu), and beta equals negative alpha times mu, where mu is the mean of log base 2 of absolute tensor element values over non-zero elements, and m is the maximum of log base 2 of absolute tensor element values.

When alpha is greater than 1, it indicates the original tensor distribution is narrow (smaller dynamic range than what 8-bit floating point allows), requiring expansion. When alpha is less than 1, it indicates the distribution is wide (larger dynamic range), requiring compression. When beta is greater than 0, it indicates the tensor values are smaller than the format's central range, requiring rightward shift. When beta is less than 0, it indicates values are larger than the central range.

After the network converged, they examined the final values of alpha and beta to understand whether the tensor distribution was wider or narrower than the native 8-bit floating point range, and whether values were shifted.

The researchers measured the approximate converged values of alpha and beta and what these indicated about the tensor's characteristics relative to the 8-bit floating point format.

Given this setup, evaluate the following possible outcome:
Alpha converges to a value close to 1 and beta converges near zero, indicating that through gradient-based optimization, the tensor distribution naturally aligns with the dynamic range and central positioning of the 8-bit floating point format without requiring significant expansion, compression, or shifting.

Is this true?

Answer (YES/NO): NO